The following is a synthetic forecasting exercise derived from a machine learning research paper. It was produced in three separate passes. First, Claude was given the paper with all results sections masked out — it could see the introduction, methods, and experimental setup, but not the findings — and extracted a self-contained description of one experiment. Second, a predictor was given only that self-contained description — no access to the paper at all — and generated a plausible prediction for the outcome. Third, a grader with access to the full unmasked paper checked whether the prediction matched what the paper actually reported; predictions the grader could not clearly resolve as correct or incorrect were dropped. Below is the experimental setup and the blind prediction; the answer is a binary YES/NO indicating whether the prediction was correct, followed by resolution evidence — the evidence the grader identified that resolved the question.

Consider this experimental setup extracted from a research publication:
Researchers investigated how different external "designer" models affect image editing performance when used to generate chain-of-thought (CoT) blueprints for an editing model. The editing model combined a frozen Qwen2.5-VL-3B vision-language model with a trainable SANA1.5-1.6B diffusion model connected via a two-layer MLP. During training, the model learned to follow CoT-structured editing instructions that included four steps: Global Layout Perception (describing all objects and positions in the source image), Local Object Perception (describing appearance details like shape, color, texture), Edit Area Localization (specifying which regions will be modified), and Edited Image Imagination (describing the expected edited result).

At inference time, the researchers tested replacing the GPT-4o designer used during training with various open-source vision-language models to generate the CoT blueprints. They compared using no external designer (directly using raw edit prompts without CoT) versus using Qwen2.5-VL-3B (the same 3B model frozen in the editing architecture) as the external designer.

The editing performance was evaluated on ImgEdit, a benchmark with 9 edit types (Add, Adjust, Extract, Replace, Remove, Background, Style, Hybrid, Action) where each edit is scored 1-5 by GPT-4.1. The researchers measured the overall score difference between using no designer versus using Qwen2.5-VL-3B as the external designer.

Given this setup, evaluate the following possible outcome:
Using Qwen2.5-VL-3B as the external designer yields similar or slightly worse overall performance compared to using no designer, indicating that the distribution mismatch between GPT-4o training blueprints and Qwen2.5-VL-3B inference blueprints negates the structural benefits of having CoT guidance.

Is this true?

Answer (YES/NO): NO